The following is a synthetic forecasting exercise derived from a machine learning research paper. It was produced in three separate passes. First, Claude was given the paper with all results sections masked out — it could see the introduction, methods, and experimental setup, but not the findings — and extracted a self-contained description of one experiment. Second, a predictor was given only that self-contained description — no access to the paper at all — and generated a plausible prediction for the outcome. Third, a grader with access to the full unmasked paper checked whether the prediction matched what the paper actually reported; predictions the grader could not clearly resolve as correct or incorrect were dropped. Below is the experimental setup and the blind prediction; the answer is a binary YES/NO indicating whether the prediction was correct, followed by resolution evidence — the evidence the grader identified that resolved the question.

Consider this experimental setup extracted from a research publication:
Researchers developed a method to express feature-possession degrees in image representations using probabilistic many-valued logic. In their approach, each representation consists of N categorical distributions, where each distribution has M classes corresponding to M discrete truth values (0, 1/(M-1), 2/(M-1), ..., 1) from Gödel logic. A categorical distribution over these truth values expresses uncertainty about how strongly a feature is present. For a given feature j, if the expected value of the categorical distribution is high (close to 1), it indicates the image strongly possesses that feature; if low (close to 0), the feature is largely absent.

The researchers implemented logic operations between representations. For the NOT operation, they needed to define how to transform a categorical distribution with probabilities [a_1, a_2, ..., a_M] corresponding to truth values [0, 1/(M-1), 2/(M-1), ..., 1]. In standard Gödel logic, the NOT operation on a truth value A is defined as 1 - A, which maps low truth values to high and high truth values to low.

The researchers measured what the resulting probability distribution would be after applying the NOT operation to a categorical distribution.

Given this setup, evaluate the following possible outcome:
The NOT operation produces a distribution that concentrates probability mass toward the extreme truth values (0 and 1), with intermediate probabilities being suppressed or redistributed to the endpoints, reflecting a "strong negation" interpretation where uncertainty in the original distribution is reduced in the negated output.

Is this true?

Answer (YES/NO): NO